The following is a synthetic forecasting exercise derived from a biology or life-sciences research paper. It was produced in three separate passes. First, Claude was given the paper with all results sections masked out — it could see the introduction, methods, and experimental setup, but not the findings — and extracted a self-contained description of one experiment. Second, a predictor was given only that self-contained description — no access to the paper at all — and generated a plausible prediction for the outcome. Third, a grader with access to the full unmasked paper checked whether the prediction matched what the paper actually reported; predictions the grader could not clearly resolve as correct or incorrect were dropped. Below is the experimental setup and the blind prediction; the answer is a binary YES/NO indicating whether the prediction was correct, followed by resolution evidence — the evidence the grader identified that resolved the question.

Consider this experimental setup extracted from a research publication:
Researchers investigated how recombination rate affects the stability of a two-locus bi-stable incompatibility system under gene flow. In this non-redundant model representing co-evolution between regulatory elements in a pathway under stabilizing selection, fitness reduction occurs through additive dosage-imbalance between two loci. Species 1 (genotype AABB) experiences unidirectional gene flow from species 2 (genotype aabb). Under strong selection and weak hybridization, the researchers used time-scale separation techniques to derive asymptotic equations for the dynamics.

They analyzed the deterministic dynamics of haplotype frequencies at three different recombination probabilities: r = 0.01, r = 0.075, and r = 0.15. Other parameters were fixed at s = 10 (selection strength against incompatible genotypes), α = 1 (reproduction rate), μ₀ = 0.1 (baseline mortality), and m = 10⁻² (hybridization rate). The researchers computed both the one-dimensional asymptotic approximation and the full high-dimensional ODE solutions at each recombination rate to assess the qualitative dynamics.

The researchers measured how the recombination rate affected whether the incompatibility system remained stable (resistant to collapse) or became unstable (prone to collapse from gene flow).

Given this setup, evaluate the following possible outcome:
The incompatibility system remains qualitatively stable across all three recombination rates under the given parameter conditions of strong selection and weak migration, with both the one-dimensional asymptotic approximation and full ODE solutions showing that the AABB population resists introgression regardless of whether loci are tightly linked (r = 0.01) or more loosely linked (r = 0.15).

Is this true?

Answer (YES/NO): NO